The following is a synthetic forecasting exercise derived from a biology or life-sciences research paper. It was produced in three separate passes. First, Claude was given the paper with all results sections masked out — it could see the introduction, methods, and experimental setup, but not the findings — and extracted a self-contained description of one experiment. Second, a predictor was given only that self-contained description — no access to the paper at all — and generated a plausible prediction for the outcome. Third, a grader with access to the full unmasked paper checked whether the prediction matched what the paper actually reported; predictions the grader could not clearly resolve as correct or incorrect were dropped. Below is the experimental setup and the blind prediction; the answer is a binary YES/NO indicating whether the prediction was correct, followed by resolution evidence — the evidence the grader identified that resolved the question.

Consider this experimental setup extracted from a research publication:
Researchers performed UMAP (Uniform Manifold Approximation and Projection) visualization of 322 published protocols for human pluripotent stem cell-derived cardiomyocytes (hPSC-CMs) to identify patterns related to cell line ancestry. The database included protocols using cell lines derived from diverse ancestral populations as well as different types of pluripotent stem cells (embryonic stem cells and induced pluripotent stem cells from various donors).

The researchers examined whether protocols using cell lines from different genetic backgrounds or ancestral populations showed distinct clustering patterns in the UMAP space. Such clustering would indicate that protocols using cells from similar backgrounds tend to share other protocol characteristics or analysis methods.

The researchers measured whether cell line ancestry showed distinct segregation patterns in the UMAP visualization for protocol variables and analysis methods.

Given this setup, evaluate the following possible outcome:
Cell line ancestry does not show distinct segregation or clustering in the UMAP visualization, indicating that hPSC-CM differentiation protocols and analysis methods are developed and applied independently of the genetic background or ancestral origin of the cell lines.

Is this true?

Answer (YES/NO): NO